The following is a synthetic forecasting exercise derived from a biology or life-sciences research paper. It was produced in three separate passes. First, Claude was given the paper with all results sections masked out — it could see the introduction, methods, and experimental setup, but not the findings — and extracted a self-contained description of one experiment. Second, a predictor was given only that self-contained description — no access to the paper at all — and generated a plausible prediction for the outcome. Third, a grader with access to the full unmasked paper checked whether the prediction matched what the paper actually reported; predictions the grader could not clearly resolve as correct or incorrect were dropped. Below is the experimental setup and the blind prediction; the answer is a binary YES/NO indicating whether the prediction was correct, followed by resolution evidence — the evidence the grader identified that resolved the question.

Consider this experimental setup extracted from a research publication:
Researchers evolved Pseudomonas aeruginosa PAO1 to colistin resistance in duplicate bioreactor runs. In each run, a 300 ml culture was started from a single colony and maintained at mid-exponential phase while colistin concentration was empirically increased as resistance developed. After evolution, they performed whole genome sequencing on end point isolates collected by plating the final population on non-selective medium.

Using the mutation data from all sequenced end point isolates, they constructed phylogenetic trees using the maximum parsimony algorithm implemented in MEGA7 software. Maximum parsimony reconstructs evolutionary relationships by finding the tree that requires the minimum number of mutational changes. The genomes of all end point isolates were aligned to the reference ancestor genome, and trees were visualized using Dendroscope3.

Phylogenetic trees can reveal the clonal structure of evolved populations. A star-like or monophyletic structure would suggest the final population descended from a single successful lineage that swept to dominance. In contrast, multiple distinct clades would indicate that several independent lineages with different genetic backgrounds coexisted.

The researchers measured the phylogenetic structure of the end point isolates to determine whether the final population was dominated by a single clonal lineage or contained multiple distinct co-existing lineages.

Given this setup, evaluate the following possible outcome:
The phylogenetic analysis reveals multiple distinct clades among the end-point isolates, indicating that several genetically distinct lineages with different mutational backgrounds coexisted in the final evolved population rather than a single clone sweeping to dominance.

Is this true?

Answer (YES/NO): YES